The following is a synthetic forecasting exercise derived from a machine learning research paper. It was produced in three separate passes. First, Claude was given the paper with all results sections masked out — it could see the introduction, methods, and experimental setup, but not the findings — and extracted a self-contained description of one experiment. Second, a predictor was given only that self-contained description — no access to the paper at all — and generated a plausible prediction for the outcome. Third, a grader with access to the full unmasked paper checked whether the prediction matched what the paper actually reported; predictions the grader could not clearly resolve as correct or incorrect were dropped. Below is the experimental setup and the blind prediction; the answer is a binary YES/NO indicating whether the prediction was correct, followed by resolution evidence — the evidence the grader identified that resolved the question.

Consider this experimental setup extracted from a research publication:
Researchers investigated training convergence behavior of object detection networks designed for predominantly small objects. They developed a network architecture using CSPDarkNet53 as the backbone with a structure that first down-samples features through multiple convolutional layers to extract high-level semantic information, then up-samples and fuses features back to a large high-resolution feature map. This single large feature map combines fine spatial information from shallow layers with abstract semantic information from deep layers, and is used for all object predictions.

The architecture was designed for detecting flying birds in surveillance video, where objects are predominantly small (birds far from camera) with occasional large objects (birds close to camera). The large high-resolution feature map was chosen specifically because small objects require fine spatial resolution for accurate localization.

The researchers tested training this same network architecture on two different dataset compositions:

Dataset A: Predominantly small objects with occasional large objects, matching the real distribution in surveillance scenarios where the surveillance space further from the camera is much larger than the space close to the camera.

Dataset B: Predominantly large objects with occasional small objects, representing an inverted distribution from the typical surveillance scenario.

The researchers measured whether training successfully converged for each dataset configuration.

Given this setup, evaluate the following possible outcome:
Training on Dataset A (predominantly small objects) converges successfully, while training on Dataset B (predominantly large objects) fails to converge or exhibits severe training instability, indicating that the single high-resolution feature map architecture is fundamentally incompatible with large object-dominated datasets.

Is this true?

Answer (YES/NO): YES